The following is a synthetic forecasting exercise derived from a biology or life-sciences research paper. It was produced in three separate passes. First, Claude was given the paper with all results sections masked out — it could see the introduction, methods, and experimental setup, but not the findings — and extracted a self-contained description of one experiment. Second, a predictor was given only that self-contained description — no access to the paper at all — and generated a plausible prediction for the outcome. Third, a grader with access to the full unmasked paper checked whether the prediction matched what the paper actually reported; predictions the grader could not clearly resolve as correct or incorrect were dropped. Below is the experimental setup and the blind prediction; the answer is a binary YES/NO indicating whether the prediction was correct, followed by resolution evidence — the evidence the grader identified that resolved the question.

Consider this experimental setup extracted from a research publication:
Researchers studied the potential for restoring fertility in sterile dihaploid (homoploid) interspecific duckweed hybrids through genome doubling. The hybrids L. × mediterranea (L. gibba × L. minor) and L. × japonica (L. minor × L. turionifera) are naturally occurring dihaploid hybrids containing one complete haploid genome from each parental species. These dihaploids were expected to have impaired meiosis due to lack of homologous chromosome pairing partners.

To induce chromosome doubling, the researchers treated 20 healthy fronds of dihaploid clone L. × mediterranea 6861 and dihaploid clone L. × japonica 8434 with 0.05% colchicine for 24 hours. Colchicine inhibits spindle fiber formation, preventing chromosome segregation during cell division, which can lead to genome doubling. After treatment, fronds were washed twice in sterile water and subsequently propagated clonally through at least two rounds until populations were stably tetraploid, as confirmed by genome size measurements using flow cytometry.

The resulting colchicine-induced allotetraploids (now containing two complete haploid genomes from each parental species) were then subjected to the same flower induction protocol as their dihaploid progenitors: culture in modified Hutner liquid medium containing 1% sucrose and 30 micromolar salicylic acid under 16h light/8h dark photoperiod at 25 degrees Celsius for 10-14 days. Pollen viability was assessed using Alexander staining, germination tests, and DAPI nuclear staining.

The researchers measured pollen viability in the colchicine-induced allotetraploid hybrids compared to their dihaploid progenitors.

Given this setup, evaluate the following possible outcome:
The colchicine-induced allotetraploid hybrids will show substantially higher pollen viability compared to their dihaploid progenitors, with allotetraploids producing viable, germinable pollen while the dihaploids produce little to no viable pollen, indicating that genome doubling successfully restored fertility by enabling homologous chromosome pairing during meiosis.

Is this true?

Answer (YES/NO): NO